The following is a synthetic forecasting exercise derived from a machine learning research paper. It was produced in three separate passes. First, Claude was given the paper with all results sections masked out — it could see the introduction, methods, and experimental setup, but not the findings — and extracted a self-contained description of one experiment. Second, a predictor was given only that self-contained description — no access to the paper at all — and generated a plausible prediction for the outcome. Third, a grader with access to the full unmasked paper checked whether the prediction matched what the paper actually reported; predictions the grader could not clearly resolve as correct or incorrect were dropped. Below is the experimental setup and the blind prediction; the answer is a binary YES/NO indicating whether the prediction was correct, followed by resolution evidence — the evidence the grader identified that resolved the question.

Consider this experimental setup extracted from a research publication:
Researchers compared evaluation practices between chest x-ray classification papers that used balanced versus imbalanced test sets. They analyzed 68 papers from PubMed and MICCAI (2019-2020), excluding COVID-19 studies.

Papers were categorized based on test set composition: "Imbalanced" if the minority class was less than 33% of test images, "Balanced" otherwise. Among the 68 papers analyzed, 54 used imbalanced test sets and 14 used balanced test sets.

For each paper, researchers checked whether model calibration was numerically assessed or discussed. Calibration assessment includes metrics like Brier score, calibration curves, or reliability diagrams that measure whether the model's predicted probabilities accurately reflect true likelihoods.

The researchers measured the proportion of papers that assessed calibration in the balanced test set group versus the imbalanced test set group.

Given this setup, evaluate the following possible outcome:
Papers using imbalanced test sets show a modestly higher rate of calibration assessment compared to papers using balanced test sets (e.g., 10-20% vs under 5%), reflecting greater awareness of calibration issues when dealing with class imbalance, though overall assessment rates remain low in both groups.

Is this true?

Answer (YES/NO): YES